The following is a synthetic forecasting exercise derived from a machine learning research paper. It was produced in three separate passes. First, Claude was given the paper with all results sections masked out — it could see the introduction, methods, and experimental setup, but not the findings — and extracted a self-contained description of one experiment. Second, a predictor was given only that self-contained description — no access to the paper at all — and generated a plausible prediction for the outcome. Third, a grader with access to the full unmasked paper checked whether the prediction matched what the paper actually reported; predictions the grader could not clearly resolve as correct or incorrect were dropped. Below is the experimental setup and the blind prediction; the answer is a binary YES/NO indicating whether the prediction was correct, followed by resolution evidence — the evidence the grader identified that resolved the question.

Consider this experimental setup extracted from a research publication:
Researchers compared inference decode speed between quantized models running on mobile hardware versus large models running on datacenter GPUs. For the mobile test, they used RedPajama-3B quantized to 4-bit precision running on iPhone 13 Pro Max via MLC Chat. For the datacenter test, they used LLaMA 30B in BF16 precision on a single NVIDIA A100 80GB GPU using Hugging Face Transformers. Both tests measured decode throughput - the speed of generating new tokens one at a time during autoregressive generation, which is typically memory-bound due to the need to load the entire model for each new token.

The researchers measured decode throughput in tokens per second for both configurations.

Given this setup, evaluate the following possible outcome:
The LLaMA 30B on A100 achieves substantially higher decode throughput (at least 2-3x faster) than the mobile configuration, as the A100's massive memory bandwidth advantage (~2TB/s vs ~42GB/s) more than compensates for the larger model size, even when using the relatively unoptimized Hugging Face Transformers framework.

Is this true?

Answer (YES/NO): NO